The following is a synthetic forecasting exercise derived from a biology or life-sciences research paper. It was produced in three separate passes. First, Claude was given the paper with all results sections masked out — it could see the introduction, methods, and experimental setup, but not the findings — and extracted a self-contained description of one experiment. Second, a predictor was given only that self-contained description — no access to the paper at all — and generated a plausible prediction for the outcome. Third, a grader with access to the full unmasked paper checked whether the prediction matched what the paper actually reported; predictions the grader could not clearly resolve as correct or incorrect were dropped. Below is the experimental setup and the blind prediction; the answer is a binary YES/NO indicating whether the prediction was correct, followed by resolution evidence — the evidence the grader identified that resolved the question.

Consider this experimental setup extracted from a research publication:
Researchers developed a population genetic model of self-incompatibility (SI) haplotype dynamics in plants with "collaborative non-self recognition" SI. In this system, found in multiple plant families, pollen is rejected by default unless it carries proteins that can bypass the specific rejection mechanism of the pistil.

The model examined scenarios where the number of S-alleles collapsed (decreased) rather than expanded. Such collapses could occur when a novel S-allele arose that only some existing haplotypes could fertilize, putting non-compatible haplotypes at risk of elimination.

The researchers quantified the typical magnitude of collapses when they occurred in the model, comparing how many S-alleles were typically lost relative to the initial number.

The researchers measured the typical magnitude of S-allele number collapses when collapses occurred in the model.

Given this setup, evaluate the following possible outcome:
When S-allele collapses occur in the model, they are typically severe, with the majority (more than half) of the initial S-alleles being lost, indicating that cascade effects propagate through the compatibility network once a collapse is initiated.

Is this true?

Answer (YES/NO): YES